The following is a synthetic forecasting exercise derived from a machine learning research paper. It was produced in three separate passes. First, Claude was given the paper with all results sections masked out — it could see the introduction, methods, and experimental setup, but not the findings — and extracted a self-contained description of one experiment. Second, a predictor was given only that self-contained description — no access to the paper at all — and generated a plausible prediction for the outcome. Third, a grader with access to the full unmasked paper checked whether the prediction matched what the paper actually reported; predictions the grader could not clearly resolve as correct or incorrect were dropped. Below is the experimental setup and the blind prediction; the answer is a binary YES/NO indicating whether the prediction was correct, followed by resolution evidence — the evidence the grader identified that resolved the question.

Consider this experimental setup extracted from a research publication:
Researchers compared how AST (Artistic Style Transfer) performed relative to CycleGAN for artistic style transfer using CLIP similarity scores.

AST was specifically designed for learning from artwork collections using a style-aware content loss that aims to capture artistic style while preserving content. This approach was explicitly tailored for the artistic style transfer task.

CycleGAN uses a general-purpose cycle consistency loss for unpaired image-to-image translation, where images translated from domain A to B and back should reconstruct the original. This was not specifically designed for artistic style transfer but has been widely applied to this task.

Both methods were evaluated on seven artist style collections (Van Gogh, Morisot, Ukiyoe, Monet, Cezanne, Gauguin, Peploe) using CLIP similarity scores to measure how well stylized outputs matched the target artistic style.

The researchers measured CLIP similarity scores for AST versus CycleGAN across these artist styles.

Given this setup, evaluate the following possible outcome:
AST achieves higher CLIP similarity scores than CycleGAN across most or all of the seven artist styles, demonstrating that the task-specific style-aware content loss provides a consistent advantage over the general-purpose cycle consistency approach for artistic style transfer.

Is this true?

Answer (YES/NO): NO